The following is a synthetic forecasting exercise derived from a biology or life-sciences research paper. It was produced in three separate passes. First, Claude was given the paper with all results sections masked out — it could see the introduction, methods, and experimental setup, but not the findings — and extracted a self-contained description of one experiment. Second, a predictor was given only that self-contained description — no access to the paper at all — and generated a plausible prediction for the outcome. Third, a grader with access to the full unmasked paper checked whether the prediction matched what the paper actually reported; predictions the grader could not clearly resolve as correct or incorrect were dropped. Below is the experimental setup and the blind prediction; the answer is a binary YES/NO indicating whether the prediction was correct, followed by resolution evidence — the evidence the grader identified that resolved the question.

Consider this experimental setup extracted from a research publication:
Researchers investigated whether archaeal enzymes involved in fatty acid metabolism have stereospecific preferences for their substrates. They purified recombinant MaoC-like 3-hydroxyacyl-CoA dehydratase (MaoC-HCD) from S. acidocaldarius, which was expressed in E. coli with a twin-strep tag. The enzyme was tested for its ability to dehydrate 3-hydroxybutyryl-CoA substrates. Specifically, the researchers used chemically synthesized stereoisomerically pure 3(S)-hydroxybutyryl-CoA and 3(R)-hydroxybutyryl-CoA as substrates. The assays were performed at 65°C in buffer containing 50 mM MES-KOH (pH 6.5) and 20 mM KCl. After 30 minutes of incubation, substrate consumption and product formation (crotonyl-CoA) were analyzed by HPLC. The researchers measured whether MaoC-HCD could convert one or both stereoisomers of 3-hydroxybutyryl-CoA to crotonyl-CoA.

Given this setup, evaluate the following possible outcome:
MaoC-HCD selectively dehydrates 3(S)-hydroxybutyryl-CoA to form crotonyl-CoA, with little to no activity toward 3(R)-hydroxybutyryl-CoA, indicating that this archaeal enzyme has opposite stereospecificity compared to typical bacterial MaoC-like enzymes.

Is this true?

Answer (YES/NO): NO